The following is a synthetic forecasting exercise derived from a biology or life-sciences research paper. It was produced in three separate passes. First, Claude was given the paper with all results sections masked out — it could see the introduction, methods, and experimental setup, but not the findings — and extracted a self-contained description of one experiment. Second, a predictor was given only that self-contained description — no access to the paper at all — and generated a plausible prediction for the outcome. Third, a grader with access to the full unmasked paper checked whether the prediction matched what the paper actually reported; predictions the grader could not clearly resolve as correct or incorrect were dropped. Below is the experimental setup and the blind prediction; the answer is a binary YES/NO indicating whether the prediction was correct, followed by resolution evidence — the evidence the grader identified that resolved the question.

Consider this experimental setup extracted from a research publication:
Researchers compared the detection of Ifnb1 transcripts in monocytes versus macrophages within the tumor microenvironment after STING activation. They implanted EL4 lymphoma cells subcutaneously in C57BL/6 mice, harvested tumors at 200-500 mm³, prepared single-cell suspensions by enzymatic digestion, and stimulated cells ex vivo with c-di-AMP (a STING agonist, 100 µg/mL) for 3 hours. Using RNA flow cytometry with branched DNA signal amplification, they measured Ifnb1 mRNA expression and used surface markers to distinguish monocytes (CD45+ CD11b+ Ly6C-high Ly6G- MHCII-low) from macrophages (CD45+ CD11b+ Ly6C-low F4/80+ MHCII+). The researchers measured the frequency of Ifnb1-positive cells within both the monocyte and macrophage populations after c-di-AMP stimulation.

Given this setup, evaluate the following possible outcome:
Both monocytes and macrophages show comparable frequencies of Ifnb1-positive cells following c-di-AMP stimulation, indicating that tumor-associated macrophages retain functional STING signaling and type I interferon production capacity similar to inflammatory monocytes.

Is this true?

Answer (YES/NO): NO